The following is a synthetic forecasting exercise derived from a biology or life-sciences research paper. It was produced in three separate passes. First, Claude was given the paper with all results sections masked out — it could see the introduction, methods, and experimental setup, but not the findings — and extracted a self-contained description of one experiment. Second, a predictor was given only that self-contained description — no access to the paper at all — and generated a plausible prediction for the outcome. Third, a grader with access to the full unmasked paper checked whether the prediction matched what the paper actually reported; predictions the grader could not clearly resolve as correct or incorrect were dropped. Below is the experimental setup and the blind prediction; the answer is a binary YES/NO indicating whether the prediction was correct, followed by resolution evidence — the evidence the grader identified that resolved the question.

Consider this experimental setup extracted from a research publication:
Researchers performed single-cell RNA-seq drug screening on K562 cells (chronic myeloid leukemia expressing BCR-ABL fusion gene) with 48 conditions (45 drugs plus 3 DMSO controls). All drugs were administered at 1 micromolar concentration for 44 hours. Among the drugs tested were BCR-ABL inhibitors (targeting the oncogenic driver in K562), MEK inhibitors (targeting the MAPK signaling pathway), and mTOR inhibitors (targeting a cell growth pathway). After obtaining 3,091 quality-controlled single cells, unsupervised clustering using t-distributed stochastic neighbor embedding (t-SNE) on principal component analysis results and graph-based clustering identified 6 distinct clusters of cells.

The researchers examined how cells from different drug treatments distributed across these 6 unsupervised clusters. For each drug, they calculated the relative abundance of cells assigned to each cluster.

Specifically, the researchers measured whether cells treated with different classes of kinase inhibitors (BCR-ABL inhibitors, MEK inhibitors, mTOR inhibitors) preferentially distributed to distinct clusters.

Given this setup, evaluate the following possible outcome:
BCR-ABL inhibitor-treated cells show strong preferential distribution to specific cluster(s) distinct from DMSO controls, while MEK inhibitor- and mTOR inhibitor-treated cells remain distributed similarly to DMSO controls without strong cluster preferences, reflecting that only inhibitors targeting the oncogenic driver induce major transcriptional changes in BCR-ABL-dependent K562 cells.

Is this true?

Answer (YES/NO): NO